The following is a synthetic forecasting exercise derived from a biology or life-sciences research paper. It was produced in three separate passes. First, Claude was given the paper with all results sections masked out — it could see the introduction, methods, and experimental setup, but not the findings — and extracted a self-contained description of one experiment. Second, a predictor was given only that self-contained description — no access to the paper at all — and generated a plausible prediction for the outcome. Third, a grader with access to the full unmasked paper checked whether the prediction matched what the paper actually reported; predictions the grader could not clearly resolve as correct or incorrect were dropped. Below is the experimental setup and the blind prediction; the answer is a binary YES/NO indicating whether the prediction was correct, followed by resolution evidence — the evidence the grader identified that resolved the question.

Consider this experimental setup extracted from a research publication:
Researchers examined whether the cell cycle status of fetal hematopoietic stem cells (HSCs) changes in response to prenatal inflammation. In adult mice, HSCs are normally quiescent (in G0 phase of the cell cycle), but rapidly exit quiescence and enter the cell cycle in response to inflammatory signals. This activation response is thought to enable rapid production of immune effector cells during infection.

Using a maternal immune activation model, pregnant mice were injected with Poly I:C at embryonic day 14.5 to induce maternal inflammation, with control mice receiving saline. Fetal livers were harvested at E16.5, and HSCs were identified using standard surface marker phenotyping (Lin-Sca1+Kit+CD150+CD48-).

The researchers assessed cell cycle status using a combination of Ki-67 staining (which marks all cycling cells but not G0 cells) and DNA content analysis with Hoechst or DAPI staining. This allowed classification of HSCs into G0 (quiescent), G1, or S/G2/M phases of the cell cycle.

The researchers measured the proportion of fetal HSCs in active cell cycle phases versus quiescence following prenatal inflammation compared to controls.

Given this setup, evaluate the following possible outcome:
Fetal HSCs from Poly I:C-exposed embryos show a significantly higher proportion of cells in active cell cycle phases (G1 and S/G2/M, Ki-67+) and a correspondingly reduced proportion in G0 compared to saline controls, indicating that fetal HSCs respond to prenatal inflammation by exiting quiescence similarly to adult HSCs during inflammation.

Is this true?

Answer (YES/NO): YES